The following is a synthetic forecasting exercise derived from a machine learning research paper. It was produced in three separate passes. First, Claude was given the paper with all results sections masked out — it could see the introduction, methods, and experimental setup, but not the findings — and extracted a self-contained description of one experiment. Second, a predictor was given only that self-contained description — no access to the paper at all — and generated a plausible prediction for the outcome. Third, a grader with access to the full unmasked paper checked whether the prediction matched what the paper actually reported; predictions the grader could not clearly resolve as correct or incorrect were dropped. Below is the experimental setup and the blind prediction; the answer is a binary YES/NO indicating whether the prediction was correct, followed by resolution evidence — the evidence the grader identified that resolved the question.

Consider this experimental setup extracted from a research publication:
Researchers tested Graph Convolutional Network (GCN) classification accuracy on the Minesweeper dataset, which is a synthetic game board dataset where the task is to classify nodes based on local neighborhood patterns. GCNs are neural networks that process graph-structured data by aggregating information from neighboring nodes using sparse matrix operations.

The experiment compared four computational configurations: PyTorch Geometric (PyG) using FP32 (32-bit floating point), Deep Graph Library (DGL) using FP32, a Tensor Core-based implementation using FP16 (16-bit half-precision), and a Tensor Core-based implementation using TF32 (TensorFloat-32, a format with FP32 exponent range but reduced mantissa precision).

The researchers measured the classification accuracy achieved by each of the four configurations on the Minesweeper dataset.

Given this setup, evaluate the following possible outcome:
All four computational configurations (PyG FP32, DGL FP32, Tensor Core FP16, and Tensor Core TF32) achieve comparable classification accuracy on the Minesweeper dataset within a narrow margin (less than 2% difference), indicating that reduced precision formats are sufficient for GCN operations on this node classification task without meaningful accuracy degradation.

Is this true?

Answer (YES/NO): YES